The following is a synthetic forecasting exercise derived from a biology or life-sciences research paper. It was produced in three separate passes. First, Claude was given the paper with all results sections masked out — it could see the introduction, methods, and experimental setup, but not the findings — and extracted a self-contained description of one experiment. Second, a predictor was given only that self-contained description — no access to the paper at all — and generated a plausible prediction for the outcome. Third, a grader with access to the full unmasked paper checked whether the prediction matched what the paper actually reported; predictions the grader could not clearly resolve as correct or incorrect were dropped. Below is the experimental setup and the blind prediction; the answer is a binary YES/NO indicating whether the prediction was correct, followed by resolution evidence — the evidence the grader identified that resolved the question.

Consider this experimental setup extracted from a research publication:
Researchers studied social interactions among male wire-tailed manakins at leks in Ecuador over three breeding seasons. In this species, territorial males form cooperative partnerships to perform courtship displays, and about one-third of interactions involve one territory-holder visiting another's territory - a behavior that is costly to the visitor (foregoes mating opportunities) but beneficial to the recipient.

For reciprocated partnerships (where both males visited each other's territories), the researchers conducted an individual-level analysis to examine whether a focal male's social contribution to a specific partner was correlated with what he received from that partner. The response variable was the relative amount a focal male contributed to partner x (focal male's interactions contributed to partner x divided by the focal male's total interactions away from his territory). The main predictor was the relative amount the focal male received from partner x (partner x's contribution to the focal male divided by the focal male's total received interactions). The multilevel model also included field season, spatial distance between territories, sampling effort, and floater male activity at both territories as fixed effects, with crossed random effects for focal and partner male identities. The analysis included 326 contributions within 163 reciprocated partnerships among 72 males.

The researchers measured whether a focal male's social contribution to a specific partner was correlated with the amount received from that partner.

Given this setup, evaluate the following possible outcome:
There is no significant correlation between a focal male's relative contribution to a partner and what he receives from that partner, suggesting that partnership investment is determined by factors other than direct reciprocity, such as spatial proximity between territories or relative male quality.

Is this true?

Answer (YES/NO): NO